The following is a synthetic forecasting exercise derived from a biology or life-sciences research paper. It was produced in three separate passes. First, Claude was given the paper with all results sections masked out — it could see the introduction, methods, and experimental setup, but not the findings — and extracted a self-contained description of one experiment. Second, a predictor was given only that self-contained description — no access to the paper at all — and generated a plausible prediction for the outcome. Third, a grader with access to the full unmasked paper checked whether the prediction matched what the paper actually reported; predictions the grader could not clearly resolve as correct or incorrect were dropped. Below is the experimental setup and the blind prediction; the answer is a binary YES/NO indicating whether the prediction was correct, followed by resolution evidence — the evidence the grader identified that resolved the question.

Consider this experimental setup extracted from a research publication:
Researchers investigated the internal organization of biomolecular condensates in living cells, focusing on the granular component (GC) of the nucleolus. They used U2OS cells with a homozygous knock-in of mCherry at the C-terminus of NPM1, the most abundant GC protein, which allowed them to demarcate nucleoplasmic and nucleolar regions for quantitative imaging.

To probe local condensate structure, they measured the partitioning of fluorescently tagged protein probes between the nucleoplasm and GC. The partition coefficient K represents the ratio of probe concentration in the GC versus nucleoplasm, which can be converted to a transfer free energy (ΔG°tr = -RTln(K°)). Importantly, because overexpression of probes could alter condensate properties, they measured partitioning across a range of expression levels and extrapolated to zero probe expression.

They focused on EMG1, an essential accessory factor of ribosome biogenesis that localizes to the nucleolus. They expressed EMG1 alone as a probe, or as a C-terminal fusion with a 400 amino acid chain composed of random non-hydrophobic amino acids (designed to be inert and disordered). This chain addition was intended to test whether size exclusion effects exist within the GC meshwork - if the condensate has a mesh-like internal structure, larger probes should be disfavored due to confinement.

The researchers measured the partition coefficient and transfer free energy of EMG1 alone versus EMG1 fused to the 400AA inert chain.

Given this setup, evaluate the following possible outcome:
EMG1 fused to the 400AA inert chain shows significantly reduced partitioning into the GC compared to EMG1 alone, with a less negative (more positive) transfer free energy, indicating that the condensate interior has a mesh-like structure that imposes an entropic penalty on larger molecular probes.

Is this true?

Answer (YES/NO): YES